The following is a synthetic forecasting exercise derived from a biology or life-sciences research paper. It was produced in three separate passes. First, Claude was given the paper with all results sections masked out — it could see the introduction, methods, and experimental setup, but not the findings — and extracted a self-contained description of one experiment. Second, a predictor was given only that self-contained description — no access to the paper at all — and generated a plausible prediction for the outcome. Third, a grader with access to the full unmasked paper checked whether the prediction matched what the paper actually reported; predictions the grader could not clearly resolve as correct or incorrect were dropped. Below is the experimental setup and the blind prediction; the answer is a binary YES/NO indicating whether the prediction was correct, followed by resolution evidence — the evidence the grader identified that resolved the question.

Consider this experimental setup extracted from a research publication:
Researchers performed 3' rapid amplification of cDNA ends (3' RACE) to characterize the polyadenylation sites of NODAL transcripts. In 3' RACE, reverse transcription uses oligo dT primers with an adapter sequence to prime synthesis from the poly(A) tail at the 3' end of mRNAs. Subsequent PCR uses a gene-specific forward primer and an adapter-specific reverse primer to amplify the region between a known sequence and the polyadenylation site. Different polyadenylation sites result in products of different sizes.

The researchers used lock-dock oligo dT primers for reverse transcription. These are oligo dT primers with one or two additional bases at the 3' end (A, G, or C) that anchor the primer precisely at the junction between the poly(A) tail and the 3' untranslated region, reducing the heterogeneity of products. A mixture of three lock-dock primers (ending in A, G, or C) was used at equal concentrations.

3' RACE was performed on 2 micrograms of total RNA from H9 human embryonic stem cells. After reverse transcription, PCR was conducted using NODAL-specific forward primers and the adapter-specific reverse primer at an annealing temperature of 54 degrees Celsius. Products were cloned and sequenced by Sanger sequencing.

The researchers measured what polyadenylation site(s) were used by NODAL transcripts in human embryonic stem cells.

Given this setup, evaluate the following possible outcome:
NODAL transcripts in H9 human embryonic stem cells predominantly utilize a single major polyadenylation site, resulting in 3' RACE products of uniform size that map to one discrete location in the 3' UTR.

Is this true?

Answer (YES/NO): NO